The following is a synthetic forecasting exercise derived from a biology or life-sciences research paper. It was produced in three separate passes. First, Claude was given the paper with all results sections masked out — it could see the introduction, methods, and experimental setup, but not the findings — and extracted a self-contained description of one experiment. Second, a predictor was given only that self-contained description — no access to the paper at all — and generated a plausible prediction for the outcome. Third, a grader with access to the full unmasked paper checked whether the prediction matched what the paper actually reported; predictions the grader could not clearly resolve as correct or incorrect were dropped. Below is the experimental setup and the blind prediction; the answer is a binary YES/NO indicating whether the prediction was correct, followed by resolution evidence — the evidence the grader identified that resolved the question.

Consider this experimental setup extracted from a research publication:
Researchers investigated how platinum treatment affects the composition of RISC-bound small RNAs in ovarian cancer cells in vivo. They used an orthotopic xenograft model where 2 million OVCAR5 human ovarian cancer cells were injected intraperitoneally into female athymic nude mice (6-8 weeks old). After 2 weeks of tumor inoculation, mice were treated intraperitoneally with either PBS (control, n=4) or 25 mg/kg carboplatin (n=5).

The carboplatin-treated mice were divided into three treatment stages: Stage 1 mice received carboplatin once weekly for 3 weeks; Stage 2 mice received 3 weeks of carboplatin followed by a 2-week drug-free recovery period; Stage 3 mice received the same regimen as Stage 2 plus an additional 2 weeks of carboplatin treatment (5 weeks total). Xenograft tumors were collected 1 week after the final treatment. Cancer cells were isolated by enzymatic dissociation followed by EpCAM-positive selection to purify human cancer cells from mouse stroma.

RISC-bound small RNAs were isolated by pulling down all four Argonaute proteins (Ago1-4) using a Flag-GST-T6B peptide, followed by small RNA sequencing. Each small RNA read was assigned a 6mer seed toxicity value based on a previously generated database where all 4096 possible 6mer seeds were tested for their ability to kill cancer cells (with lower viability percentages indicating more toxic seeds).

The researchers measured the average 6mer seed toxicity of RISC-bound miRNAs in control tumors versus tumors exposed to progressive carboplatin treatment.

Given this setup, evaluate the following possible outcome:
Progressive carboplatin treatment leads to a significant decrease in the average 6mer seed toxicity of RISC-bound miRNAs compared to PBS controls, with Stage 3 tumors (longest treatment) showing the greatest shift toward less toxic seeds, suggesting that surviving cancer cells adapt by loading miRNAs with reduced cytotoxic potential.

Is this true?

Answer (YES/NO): YES